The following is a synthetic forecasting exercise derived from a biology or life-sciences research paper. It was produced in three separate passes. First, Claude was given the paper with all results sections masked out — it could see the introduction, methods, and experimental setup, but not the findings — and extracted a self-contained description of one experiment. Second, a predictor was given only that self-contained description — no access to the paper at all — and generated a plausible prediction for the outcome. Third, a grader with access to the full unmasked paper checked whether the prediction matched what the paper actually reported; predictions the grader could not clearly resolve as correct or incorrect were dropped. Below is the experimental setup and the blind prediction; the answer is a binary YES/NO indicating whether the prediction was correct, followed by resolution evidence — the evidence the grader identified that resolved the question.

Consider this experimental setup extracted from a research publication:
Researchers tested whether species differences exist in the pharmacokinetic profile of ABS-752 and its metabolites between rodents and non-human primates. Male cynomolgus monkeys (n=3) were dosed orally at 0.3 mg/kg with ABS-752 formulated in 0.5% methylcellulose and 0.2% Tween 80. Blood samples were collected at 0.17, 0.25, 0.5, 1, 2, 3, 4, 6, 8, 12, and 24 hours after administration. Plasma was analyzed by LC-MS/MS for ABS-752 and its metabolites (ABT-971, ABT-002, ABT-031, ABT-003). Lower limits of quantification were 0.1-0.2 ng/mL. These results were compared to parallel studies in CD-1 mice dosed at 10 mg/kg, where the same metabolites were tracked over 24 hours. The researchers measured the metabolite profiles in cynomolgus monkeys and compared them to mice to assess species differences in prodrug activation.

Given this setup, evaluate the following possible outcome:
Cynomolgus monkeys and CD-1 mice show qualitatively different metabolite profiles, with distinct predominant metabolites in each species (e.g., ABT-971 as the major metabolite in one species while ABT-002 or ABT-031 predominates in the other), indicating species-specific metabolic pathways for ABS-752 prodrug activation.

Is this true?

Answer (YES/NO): NO